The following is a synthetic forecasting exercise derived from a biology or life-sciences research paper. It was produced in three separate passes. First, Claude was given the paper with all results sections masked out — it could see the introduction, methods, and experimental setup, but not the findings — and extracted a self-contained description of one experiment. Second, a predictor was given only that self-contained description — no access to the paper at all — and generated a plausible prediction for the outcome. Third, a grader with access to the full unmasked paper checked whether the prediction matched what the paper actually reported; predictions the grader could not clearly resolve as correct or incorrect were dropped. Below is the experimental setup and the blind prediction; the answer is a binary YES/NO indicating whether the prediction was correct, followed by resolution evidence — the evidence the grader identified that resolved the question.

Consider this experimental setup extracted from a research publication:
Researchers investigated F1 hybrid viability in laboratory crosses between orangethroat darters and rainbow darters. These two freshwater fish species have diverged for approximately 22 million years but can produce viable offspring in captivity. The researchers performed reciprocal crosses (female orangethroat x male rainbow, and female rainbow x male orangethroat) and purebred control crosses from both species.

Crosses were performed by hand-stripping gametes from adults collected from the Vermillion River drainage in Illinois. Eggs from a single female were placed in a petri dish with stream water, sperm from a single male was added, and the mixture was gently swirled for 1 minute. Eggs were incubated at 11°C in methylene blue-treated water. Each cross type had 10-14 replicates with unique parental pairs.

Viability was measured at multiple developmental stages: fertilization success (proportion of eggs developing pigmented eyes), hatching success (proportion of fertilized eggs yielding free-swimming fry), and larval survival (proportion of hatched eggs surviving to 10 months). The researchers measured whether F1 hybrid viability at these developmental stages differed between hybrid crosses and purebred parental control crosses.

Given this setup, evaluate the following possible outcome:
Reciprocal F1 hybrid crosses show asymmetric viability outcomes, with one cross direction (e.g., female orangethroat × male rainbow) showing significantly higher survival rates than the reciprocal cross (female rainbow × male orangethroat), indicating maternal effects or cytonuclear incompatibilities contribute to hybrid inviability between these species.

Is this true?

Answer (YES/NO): NO